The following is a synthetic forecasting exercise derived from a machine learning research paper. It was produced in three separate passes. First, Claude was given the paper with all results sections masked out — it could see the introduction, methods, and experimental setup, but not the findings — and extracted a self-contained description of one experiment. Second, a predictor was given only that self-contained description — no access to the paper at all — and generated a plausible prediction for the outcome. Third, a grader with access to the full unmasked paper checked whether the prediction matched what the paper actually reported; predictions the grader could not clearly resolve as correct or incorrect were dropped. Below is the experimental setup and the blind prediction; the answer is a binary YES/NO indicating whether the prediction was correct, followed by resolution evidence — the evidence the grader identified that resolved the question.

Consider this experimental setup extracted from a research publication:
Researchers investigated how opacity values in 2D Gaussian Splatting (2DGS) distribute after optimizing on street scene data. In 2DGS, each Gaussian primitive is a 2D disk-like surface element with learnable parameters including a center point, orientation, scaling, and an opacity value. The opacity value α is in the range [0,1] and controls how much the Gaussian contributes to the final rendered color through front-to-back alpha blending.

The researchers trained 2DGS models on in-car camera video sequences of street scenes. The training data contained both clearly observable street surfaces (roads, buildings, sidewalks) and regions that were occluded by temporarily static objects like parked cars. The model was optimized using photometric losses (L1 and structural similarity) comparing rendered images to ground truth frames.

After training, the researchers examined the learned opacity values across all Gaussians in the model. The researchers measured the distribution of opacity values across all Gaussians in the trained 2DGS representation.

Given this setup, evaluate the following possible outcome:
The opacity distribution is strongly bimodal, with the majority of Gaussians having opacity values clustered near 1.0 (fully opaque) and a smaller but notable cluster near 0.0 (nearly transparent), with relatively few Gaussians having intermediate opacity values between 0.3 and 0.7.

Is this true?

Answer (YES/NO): YES